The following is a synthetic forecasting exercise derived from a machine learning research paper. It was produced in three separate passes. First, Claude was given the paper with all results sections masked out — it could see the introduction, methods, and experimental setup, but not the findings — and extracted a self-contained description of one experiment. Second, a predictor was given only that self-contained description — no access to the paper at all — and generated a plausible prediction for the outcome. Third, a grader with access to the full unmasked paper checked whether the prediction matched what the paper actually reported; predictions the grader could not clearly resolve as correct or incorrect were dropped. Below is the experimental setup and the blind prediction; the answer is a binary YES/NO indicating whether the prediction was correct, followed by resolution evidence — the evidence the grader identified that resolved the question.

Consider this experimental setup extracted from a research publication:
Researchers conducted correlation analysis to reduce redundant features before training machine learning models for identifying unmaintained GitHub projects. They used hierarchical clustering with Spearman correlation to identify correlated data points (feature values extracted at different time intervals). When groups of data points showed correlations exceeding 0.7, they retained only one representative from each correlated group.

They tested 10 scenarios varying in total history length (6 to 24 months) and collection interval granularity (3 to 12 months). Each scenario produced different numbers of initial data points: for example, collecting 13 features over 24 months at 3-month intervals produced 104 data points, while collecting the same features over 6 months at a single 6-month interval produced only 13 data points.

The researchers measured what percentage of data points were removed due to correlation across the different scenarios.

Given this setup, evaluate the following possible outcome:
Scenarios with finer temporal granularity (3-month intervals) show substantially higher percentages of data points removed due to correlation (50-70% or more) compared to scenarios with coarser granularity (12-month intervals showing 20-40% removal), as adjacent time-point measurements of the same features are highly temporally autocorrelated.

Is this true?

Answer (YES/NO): NO